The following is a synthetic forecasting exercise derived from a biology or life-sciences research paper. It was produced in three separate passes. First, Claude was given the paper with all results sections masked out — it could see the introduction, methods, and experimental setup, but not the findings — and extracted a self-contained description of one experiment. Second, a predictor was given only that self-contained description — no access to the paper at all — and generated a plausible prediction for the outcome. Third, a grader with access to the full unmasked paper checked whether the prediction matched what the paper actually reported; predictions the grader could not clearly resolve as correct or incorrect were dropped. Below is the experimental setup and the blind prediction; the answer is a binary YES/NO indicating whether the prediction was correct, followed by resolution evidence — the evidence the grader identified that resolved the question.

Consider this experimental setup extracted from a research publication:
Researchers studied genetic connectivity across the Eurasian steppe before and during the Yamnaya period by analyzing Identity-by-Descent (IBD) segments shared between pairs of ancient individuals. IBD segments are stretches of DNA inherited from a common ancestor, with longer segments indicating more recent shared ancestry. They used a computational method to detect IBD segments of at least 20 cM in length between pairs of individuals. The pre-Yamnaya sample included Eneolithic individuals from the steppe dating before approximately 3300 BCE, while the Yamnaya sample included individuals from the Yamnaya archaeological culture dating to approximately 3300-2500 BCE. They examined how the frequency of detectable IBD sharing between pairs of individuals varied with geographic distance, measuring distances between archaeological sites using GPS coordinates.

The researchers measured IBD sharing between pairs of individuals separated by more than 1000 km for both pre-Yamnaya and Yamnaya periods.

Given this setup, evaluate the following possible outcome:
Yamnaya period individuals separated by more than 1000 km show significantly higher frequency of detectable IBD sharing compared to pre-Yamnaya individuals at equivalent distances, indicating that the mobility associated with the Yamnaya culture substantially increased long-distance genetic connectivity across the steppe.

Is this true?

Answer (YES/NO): YES